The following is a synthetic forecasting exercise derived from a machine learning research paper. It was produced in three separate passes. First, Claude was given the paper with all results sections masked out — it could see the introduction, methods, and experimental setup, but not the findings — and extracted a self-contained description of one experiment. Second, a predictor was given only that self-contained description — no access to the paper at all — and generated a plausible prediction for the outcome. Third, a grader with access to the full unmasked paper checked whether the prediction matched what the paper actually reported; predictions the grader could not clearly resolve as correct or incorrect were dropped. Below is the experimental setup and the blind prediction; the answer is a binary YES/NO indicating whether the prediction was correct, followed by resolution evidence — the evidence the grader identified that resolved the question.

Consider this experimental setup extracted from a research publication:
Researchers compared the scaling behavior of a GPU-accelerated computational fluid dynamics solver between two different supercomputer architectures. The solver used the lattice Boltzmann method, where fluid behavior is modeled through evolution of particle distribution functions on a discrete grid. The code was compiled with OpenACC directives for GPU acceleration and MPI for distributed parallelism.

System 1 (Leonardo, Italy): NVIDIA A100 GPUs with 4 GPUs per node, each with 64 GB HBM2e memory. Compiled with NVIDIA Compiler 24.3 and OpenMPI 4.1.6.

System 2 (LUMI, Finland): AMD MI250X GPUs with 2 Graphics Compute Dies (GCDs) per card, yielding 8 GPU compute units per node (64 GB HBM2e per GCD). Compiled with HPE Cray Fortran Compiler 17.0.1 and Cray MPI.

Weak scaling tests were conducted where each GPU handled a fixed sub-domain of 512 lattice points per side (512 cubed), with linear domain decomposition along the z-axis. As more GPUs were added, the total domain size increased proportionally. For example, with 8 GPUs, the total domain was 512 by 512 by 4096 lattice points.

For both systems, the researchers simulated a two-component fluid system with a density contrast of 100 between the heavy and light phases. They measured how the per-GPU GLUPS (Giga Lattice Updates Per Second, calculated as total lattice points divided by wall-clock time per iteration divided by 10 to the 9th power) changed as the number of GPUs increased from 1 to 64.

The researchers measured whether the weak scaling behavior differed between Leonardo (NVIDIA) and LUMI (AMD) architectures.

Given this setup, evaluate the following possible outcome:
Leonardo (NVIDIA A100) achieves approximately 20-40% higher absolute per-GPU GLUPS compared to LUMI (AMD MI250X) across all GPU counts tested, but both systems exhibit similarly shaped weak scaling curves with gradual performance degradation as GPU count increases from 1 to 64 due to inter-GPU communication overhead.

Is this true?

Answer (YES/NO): NO